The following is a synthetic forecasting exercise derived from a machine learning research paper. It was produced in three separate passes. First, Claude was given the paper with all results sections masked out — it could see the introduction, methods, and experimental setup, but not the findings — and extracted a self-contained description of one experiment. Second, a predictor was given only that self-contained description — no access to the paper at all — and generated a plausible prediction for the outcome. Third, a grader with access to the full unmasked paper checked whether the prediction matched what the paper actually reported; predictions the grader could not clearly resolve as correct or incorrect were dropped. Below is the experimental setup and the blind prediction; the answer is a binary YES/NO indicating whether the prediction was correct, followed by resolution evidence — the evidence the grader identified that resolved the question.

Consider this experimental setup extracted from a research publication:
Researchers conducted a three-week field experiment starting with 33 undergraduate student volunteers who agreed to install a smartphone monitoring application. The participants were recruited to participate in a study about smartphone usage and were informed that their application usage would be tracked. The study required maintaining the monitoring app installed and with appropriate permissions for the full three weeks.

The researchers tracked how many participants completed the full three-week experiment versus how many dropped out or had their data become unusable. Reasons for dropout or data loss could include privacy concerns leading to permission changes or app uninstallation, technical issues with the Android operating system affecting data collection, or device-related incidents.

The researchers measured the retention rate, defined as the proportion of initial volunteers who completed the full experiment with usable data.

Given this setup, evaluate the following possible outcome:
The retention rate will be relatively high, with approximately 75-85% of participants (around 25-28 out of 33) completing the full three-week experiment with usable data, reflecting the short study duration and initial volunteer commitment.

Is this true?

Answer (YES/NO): NO